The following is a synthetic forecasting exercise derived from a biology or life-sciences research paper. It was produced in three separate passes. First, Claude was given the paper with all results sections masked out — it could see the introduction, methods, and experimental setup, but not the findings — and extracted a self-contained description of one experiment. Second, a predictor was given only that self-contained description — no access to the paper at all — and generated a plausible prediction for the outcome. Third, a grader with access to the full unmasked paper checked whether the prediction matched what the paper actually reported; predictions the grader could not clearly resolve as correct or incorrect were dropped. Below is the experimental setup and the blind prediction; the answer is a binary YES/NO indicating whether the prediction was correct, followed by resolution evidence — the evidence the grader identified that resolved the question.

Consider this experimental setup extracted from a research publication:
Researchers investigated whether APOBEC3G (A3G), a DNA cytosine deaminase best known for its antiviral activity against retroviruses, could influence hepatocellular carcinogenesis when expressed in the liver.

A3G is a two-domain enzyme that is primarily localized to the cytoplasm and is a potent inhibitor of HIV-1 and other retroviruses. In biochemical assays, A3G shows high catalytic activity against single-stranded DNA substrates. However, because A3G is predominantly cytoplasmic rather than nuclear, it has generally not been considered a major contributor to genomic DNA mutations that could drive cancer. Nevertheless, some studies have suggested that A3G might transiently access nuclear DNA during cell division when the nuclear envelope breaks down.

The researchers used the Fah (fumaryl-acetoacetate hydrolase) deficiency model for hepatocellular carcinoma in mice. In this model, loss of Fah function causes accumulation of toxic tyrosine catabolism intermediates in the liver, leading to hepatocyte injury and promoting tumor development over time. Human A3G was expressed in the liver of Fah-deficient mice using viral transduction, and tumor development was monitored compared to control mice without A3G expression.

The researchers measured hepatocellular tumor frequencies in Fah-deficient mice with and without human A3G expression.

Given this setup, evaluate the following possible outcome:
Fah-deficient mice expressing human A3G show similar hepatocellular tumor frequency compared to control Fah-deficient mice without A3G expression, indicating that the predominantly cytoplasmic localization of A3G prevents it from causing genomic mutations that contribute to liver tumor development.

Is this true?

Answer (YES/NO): YES